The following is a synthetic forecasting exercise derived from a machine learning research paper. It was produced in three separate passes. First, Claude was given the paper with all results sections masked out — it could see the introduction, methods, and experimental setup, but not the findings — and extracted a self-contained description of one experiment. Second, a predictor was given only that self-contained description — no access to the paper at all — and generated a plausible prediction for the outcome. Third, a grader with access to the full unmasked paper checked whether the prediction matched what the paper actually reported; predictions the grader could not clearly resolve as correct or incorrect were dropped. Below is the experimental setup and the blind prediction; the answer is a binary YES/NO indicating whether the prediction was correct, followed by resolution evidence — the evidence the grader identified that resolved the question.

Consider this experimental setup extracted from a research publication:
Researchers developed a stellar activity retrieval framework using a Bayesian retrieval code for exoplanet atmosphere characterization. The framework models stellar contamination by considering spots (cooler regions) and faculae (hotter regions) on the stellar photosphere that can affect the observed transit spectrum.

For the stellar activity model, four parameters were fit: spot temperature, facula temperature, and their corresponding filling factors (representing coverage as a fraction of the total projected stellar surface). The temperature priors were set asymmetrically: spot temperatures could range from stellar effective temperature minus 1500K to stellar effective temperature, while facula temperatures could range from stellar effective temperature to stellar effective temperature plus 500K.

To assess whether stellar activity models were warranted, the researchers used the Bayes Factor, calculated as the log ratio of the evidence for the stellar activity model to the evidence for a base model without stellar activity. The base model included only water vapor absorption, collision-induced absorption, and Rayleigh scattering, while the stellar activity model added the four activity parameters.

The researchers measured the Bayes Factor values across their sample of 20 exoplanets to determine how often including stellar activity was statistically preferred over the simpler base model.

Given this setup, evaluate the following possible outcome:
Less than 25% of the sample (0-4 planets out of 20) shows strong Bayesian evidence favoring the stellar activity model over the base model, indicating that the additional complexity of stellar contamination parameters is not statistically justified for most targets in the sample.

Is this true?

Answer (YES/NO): NO